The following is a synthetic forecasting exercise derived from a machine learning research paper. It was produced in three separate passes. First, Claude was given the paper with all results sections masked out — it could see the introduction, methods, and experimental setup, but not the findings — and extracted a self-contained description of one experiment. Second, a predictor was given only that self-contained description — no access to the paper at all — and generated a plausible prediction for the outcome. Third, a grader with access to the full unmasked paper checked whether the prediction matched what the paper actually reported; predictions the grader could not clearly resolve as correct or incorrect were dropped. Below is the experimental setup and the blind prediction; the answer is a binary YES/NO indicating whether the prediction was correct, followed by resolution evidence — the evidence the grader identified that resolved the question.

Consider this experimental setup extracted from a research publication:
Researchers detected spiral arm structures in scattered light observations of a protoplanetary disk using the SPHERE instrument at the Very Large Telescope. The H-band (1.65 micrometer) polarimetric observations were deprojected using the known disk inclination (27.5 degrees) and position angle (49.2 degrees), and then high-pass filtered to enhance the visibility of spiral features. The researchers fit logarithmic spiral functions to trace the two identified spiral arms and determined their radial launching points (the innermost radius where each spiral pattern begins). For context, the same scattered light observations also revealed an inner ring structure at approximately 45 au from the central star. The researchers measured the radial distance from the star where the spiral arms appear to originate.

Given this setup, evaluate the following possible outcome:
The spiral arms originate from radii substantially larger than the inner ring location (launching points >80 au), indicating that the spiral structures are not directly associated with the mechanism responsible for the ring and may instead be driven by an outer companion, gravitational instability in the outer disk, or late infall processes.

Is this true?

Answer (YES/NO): YES